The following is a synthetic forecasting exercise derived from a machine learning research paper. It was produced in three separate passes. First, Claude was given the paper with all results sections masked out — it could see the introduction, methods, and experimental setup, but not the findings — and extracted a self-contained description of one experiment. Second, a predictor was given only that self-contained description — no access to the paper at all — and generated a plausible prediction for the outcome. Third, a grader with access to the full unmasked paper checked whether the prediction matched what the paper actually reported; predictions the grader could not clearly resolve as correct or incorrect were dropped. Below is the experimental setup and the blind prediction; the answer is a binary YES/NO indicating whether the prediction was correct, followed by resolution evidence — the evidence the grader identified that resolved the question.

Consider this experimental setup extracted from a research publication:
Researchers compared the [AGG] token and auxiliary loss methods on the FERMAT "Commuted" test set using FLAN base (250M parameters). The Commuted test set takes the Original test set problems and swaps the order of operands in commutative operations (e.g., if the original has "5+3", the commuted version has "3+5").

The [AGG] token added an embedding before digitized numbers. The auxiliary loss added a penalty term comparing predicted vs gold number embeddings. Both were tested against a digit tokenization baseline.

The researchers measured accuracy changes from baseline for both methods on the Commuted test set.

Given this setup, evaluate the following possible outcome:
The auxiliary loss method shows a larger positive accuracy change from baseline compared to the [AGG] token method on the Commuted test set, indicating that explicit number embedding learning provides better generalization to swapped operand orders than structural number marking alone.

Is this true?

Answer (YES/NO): YES